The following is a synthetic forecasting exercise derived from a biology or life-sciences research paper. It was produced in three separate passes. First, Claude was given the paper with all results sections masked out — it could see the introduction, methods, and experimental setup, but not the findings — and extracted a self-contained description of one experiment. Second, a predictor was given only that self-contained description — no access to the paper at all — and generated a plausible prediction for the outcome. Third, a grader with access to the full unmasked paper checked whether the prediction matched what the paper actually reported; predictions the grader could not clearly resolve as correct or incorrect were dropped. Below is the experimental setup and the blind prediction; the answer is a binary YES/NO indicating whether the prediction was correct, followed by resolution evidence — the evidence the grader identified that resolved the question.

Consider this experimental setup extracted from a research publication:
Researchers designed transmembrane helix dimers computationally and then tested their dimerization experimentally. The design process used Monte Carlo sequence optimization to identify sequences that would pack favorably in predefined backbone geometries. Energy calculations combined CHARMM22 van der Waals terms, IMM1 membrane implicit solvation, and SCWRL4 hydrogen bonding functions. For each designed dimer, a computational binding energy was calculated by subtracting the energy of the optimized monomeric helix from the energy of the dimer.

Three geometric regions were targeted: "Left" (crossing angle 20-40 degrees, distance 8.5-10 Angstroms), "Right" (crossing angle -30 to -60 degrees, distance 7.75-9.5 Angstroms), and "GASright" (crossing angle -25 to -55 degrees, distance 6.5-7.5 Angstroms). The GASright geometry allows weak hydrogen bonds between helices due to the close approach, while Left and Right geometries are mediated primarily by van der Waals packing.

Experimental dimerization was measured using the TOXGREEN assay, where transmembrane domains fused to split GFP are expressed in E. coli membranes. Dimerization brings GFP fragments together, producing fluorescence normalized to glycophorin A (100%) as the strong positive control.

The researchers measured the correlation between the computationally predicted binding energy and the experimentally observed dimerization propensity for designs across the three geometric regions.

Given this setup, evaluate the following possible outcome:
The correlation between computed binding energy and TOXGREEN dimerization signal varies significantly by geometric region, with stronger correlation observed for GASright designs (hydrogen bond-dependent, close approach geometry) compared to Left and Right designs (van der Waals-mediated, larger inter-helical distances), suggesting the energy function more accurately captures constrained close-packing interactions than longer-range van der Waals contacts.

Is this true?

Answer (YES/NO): YES